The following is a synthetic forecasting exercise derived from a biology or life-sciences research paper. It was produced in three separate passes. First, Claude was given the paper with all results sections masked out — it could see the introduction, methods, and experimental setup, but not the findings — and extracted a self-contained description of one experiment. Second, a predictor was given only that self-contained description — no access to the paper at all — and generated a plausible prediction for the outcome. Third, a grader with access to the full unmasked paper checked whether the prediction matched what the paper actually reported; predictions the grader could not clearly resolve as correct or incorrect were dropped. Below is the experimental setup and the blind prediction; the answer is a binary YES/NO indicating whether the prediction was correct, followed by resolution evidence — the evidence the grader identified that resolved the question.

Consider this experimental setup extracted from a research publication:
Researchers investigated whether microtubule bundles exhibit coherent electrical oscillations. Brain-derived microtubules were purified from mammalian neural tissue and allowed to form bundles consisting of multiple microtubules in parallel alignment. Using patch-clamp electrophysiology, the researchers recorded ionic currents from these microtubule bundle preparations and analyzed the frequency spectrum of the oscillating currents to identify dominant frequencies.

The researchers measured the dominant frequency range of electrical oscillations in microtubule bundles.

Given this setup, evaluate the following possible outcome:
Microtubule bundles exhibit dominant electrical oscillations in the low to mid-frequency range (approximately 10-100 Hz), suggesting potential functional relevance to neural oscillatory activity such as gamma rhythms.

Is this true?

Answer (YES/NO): YES